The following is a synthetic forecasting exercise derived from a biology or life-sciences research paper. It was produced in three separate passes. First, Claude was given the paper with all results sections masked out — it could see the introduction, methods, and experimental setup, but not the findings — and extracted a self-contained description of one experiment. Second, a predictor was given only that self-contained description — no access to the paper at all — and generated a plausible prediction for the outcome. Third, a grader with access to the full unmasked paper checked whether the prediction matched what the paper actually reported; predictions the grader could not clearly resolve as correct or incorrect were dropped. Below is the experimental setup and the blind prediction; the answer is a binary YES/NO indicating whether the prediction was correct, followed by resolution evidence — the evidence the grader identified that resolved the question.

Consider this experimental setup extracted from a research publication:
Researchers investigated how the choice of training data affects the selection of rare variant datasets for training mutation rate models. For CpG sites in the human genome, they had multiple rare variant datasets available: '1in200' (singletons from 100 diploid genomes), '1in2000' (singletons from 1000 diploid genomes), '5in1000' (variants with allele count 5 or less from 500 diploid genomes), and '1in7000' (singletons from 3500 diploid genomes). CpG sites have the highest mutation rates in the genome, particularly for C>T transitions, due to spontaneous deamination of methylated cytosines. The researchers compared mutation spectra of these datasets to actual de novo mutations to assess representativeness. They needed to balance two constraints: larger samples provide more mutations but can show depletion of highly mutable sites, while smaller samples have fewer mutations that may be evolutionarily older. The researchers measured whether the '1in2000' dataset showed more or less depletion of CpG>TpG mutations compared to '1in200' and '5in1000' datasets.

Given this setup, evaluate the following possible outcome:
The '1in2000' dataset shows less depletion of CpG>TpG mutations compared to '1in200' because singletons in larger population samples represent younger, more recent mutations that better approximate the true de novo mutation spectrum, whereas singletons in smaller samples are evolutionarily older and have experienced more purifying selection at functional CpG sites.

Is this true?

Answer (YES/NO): NO